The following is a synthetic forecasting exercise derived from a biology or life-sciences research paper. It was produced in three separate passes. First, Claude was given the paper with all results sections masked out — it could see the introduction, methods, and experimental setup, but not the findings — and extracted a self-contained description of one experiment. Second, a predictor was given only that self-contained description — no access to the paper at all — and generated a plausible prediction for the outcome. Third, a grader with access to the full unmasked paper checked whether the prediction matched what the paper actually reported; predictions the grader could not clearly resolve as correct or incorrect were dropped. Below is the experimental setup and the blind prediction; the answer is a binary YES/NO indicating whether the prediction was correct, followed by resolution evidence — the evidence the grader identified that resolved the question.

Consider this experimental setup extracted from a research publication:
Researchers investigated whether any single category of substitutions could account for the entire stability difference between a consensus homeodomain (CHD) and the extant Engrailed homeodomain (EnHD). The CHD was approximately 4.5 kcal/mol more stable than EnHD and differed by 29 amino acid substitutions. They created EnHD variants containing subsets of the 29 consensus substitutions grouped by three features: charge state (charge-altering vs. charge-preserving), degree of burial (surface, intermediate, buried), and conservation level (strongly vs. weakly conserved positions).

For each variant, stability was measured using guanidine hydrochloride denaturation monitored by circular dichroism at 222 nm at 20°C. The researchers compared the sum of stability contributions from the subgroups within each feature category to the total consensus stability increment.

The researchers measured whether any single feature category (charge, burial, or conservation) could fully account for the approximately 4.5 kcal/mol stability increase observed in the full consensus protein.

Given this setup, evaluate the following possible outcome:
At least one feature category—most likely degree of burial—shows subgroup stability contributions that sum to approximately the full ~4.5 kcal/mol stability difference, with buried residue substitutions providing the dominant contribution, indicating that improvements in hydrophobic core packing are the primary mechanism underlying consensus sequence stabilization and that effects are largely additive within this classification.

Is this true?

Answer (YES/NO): NO